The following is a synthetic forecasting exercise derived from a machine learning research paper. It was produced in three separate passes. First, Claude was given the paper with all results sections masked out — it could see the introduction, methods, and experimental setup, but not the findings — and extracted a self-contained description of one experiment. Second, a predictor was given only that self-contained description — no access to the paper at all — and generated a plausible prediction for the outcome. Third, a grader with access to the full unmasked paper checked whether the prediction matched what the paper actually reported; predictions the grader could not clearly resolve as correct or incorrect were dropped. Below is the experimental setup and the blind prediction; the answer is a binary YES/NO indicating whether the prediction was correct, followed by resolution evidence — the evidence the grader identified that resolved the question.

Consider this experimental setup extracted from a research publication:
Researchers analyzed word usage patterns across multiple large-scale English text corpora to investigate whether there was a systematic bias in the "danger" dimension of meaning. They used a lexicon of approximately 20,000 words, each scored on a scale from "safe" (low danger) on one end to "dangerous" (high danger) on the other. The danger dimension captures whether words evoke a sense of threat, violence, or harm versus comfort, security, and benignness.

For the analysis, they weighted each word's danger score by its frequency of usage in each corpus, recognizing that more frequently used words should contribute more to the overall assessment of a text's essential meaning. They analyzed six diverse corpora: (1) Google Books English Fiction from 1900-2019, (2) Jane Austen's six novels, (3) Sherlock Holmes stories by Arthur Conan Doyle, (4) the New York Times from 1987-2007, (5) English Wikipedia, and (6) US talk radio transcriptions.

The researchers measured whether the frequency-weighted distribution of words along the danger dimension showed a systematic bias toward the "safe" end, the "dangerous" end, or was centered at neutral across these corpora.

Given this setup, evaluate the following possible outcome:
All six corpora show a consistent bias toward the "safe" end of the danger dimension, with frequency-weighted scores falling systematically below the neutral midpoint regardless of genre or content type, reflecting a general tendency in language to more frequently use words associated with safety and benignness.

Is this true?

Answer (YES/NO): YES